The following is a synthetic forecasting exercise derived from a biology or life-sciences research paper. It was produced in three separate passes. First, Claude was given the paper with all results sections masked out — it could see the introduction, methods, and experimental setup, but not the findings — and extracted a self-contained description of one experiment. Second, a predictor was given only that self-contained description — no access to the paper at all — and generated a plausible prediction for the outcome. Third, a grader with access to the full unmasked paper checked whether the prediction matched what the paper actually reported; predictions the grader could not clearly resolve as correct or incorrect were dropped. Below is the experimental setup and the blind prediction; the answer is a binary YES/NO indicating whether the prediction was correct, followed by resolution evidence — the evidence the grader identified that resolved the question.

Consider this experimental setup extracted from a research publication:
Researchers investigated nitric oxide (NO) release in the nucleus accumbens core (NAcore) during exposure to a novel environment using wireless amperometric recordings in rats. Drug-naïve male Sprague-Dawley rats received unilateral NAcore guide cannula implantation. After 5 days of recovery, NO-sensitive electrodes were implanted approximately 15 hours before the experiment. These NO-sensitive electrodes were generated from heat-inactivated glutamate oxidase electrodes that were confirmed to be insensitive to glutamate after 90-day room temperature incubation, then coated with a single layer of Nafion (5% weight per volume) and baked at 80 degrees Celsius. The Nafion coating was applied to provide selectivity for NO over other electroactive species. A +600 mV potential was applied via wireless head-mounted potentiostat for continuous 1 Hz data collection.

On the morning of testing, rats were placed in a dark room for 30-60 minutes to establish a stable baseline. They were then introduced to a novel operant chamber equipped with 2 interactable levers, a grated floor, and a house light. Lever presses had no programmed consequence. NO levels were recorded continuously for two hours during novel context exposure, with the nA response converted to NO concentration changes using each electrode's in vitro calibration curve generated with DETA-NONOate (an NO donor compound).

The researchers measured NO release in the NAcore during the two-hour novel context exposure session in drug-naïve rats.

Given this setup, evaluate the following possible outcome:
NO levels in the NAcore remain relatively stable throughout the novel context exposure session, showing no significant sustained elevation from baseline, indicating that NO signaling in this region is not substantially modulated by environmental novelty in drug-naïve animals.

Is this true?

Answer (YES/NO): NO